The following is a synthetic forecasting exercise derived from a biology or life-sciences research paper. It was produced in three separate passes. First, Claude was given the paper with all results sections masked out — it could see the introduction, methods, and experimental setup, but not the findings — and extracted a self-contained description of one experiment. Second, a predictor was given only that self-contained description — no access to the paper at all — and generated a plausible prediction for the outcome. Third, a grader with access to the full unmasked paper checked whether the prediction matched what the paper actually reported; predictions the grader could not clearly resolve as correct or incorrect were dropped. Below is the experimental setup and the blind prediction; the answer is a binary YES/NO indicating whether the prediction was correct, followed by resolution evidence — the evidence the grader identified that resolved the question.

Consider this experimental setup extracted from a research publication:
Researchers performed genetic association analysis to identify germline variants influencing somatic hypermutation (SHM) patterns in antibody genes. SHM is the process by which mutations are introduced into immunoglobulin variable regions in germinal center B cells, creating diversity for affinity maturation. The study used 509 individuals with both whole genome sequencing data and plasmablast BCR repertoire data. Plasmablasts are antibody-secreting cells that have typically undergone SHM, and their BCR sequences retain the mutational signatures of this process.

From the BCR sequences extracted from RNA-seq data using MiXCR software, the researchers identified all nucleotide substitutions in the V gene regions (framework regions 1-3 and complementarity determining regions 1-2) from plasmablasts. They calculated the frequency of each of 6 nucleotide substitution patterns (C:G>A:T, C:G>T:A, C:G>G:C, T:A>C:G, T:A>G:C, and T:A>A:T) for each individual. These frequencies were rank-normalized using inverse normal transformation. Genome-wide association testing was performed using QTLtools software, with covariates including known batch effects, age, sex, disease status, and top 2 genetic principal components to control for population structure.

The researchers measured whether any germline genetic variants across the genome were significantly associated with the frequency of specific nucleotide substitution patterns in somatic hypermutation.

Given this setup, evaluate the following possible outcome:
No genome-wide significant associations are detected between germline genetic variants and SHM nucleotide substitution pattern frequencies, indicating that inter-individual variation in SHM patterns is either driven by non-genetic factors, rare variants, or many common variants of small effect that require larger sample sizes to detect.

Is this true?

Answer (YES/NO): NO